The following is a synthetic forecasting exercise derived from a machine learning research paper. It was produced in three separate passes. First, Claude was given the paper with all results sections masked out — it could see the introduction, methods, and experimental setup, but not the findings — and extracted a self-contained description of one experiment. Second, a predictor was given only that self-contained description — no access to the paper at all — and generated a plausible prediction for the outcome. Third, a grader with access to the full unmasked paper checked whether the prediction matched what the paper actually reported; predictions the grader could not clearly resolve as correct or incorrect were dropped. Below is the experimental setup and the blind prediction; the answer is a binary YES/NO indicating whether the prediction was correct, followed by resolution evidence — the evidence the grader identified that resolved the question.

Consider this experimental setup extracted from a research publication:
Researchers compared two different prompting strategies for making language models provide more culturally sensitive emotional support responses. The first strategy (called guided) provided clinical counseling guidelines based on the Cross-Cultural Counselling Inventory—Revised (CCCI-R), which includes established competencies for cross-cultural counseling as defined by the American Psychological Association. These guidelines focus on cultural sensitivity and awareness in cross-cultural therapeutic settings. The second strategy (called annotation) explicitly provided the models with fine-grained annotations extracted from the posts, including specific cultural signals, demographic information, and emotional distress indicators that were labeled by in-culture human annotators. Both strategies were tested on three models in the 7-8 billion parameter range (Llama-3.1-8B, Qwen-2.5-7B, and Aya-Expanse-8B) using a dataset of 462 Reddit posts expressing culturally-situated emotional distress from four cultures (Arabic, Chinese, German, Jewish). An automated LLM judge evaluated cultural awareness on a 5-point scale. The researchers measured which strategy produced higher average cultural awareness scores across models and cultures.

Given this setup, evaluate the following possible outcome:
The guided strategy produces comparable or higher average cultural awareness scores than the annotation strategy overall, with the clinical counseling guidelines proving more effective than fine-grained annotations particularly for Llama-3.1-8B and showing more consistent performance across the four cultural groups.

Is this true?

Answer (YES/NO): NO